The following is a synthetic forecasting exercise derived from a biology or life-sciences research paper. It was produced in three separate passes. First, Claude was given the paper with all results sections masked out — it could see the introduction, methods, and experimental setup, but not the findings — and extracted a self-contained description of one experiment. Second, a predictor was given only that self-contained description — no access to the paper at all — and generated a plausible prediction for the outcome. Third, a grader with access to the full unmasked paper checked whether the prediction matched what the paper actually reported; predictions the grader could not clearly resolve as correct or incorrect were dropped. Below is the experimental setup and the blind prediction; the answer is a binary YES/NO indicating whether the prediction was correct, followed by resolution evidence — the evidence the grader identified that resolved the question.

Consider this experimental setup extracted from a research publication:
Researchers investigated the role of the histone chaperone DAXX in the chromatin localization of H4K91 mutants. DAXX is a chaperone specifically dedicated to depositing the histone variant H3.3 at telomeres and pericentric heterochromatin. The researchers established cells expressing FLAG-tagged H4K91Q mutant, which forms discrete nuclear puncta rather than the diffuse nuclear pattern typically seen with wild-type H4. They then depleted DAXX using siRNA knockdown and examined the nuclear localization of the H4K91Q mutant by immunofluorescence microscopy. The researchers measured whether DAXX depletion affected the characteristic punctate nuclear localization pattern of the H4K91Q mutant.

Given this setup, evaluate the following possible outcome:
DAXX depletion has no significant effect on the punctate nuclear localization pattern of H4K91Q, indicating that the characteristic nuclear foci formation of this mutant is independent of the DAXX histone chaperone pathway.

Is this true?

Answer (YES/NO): NO